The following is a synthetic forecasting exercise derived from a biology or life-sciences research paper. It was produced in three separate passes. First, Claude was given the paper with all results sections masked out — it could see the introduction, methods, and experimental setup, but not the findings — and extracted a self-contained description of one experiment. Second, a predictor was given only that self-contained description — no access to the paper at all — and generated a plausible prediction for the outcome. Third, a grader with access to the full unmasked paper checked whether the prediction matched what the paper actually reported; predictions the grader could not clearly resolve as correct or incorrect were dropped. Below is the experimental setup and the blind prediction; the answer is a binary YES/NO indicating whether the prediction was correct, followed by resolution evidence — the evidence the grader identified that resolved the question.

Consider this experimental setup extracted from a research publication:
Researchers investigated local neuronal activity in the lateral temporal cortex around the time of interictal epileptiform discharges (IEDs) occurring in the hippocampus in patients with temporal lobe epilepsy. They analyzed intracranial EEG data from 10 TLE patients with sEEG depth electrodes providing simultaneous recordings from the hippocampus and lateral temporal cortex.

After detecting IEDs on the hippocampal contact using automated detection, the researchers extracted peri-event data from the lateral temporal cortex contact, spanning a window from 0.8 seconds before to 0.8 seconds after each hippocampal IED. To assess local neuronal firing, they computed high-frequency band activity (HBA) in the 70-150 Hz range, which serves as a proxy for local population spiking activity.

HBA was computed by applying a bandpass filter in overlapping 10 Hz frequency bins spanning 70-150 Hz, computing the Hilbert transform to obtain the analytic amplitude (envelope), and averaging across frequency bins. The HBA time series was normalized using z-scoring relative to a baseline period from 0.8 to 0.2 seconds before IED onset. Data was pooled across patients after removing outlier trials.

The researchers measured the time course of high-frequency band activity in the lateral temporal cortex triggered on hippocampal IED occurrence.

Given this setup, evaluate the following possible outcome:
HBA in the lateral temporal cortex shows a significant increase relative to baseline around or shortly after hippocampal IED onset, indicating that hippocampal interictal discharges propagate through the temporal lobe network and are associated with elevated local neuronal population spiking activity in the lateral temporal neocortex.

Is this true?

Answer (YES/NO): YES